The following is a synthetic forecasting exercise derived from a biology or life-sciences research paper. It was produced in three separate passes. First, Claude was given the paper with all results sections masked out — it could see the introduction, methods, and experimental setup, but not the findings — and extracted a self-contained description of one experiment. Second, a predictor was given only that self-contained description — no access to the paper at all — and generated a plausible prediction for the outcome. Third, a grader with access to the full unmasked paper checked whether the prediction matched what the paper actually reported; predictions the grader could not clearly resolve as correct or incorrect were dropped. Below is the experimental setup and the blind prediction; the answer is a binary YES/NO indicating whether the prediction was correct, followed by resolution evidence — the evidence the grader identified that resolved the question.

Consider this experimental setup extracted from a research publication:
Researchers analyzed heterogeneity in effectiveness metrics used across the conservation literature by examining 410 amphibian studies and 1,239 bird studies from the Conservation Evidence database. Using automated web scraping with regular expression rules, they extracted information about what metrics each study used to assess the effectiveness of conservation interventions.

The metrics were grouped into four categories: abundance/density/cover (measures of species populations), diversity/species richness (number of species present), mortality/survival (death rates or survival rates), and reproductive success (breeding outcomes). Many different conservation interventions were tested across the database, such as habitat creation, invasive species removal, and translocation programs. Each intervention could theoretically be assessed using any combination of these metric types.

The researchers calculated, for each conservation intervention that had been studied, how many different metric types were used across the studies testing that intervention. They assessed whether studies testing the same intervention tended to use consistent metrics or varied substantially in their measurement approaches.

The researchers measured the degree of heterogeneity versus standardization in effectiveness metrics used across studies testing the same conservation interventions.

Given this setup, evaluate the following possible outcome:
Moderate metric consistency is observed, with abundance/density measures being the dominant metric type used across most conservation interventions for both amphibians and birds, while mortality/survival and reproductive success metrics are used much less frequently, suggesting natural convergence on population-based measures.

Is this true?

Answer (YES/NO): NO